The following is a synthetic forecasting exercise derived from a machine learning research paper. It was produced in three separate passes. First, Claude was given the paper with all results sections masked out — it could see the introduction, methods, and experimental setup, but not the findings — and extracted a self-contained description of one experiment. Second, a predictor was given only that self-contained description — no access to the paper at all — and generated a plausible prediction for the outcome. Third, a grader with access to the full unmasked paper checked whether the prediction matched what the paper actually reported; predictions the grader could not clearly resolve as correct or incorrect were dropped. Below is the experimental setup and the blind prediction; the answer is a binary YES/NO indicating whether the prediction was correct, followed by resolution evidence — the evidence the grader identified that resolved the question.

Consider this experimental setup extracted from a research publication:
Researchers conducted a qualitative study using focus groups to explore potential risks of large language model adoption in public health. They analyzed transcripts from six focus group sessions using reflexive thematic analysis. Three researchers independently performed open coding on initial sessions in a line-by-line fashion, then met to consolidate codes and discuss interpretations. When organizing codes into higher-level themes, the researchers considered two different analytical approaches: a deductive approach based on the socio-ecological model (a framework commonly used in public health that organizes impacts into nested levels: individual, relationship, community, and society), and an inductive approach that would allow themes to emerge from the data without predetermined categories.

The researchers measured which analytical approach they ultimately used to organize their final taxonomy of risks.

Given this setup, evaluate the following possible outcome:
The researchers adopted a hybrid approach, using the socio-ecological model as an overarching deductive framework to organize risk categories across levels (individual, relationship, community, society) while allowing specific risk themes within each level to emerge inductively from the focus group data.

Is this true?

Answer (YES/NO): NO